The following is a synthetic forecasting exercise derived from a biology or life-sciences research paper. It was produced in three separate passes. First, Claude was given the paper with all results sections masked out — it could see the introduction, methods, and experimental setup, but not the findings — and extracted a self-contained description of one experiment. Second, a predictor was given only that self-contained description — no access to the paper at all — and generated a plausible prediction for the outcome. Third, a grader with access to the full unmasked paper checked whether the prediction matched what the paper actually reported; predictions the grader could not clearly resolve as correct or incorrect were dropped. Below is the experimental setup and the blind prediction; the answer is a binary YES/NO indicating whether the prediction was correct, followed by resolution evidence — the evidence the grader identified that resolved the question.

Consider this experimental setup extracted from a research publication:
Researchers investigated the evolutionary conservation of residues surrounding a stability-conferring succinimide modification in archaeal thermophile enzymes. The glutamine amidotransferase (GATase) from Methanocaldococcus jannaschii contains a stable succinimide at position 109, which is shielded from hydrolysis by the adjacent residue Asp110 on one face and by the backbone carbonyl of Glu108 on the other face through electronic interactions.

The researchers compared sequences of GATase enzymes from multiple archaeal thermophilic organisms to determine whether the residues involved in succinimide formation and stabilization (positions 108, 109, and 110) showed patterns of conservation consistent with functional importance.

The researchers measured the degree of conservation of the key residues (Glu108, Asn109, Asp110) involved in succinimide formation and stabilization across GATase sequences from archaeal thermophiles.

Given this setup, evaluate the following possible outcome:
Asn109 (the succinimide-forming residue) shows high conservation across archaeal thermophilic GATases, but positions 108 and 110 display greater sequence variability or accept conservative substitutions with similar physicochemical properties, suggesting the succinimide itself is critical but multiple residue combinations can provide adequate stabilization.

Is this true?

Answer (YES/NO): NO